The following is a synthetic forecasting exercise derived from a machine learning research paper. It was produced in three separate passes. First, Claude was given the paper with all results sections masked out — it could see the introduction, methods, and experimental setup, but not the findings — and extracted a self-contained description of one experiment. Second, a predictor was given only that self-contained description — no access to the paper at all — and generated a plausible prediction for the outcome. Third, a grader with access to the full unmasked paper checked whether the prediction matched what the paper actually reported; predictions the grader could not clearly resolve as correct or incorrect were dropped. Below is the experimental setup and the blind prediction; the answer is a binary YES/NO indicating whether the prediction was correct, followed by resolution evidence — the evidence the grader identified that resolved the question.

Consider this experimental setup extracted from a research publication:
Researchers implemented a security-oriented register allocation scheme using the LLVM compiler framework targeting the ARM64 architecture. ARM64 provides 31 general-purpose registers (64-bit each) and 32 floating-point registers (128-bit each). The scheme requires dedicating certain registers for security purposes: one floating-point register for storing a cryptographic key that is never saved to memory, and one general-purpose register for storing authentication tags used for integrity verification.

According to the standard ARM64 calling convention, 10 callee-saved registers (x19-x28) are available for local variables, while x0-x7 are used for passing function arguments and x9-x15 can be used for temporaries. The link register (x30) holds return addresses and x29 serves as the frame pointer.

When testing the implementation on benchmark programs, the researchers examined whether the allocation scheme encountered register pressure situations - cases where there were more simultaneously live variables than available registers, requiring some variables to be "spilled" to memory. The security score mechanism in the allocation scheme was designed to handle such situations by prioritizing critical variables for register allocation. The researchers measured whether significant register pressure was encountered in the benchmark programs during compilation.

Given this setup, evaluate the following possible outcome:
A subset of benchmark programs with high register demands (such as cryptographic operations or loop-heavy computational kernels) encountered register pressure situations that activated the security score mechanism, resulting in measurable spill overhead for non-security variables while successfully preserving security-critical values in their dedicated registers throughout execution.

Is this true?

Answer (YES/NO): NO